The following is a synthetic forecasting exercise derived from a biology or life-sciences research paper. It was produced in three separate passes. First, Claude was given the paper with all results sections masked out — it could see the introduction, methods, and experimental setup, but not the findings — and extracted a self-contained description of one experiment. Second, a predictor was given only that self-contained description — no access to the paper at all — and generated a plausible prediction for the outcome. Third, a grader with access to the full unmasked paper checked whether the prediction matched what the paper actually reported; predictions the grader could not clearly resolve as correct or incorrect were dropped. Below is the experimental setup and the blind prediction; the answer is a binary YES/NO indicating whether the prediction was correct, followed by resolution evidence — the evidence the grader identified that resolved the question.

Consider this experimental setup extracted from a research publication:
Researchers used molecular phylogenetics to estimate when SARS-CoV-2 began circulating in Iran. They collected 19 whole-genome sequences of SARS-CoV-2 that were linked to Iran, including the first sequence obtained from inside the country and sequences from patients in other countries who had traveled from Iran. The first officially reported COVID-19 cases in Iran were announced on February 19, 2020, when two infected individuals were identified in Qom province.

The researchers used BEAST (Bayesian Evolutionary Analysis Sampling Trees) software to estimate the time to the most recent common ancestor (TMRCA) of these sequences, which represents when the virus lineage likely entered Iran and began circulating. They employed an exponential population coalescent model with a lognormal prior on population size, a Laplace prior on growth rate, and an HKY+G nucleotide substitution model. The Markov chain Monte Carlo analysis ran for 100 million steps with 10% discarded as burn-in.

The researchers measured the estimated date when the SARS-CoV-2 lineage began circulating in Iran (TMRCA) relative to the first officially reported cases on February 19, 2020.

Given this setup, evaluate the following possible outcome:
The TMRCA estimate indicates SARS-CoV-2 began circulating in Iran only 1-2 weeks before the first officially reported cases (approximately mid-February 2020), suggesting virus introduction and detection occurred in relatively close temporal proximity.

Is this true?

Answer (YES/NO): NO